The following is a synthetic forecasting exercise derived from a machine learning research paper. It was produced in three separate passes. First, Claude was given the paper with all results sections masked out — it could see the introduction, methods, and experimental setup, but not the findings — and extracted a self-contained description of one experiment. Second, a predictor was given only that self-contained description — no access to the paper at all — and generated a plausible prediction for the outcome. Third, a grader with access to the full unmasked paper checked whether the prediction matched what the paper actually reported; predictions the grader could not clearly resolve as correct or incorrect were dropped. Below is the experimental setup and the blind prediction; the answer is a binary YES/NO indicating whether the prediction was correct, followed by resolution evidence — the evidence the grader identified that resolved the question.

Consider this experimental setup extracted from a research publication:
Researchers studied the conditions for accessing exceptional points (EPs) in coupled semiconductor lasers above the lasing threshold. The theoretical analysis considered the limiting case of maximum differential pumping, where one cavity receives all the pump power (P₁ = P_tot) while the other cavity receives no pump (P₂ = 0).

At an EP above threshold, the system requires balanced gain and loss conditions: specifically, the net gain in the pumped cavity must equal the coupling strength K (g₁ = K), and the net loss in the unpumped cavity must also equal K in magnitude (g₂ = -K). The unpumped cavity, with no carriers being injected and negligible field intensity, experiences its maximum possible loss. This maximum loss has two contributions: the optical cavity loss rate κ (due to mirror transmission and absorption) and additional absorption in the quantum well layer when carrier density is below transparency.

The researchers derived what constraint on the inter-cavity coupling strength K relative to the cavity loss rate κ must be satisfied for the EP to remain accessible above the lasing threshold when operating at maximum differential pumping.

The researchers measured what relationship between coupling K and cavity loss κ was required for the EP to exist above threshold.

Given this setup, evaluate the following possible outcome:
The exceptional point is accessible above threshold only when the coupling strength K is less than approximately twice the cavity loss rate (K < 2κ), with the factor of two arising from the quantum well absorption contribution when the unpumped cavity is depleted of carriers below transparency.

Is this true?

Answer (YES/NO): NO